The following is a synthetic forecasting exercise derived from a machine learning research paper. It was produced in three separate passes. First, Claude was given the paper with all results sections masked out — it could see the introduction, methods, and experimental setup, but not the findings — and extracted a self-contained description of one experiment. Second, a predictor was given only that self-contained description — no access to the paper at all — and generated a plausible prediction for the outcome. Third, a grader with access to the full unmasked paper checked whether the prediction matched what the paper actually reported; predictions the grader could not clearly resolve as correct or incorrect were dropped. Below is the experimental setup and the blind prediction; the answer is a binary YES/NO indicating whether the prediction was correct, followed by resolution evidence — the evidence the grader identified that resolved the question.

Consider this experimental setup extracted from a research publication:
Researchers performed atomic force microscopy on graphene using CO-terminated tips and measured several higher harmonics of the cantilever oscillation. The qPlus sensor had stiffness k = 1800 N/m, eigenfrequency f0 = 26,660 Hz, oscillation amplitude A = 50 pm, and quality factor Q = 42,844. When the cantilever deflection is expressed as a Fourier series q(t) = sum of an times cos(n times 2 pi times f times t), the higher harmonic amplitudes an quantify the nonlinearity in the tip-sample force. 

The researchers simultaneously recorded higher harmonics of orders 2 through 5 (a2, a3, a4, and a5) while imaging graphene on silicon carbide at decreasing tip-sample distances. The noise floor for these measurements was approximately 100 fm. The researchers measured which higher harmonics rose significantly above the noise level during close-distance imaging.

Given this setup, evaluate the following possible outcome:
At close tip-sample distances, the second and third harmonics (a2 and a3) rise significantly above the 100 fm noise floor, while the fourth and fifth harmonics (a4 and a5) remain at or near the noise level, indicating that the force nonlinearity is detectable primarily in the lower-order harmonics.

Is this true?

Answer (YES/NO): NO